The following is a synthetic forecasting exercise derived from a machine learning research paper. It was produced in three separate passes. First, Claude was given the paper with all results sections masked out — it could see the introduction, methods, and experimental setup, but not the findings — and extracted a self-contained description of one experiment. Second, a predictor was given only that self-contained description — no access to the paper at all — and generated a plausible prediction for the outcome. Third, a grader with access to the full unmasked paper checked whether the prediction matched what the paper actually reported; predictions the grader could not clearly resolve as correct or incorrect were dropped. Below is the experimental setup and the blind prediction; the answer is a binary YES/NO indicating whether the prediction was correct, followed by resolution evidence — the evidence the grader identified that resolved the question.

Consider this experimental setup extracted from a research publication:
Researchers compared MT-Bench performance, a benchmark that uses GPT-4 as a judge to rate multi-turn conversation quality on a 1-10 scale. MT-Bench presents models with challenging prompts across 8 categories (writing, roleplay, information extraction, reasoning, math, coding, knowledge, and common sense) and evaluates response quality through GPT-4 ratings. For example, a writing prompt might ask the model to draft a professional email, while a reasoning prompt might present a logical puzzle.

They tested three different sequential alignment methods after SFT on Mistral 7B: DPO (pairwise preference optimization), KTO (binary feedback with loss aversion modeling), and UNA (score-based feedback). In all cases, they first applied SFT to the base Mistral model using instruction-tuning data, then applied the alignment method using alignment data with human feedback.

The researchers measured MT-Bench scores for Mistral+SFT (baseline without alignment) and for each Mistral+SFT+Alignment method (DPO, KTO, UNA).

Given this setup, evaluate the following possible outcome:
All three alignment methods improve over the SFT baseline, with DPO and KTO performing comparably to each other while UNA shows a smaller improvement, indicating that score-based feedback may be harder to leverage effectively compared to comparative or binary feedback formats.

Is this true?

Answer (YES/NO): NO